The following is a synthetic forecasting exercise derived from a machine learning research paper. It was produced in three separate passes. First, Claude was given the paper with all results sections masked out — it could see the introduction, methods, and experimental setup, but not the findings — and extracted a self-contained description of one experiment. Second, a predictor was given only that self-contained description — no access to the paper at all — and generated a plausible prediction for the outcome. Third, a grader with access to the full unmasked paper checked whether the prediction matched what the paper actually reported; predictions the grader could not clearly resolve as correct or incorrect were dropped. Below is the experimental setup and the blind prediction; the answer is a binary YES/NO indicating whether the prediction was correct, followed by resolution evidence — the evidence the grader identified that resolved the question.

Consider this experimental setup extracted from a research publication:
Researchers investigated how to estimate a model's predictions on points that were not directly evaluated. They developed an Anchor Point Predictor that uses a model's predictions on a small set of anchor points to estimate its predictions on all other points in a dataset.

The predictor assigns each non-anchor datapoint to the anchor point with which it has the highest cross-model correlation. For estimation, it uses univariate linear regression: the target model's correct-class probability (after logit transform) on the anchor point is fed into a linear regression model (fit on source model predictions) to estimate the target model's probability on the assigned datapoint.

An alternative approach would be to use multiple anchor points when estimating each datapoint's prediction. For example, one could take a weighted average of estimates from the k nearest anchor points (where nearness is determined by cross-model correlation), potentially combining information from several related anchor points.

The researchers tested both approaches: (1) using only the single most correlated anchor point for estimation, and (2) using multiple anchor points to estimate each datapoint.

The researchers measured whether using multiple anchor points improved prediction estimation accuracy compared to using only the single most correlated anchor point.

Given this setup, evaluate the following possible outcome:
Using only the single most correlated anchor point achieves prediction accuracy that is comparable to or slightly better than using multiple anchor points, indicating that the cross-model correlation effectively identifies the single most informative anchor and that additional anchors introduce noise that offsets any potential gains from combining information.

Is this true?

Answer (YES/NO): YES